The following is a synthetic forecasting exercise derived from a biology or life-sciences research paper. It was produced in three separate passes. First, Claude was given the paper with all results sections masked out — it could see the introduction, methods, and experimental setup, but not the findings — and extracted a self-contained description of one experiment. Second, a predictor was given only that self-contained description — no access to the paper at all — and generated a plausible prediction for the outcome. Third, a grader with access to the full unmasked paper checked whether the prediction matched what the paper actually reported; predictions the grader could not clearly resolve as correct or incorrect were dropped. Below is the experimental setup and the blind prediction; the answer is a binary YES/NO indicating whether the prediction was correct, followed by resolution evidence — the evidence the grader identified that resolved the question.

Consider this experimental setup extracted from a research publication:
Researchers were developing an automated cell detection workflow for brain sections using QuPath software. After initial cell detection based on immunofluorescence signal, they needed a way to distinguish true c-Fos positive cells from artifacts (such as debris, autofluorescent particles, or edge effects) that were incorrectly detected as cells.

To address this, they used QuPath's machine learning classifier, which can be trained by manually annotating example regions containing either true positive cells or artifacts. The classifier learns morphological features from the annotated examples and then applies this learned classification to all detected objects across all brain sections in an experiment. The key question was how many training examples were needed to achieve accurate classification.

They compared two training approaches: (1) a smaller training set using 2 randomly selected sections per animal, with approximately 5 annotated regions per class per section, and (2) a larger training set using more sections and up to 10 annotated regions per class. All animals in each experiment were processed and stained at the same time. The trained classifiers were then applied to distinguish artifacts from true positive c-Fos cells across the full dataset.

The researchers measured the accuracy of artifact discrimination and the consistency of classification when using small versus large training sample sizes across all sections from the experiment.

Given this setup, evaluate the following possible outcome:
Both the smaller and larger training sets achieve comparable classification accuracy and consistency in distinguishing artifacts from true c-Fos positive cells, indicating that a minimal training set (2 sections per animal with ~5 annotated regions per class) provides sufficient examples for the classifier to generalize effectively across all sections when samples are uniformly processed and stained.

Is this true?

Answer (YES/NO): NO